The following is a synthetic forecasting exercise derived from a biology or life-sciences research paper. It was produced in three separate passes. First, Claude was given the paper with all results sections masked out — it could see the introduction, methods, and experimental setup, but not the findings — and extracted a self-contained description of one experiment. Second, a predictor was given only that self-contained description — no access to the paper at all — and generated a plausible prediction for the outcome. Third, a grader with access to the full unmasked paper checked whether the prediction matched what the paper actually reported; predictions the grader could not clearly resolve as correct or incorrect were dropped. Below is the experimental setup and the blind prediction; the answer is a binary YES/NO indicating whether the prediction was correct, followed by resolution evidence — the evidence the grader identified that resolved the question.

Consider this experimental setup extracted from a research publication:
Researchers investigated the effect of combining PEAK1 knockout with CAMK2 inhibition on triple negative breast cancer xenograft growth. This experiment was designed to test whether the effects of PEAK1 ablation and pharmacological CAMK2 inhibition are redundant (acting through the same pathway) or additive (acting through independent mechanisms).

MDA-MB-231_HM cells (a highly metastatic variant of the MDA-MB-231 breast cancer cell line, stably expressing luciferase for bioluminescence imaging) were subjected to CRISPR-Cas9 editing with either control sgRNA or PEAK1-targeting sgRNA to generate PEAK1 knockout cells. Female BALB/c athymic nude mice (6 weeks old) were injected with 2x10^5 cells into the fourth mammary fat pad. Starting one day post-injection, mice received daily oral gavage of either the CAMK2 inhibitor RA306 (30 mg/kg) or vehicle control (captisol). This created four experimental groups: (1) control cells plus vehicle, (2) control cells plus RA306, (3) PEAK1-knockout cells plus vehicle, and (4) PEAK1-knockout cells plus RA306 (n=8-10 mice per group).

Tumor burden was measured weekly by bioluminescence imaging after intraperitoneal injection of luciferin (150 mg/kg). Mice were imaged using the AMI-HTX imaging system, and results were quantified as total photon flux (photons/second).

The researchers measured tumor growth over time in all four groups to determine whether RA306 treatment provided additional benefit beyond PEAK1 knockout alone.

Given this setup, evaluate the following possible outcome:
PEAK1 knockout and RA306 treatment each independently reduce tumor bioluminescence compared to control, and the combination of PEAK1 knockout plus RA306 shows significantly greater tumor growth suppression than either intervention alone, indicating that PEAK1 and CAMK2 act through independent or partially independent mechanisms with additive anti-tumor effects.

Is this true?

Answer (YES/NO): NO